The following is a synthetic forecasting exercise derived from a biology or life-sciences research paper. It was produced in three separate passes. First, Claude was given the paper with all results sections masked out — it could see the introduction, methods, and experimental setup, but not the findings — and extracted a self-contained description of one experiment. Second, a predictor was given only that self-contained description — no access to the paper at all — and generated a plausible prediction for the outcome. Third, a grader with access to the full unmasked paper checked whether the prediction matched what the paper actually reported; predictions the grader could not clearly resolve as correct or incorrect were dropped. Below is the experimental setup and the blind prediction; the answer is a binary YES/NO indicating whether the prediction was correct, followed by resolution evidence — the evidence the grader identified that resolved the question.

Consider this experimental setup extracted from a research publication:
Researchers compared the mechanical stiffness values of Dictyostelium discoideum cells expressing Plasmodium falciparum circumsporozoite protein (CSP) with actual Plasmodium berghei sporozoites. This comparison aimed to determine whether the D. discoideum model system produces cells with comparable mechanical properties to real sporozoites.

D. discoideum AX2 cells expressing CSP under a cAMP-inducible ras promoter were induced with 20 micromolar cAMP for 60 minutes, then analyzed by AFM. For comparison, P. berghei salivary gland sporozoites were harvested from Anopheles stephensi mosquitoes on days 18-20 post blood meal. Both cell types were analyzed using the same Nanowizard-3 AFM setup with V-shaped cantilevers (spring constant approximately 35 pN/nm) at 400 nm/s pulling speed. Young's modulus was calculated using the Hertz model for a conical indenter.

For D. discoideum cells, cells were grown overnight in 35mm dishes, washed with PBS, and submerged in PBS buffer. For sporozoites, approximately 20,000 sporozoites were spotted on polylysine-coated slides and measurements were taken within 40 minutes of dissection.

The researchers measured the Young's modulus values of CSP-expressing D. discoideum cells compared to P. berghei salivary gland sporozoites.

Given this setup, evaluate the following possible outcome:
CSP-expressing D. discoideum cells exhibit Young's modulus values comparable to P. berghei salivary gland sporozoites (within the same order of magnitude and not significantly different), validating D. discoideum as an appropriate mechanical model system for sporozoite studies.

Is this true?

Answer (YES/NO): YES